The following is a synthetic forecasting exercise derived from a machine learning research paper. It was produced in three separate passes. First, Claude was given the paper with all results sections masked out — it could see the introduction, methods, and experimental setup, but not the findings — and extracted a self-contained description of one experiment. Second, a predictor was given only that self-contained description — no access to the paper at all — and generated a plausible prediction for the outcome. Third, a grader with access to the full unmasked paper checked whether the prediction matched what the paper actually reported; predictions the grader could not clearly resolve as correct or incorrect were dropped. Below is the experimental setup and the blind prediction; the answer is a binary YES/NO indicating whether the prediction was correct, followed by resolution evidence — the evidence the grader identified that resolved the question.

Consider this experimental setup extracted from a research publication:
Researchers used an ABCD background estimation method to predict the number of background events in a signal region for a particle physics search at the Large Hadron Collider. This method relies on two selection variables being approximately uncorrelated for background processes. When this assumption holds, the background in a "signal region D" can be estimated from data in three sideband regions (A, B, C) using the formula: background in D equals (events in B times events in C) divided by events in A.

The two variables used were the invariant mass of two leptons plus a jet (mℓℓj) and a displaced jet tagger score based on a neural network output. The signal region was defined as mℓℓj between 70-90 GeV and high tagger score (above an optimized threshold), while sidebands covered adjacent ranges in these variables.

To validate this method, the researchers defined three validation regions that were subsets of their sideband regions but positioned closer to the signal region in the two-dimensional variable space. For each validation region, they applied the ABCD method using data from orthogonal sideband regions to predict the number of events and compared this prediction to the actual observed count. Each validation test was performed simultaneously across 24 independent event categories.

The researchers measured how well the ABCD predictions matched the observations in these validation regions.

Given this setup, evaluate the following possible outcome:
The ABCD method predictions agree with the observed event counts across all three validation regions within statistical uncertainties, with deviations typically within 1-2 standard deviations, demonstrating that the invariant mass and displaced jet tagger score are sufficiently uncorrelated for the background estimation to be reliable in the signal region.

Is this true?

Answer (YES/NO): NO